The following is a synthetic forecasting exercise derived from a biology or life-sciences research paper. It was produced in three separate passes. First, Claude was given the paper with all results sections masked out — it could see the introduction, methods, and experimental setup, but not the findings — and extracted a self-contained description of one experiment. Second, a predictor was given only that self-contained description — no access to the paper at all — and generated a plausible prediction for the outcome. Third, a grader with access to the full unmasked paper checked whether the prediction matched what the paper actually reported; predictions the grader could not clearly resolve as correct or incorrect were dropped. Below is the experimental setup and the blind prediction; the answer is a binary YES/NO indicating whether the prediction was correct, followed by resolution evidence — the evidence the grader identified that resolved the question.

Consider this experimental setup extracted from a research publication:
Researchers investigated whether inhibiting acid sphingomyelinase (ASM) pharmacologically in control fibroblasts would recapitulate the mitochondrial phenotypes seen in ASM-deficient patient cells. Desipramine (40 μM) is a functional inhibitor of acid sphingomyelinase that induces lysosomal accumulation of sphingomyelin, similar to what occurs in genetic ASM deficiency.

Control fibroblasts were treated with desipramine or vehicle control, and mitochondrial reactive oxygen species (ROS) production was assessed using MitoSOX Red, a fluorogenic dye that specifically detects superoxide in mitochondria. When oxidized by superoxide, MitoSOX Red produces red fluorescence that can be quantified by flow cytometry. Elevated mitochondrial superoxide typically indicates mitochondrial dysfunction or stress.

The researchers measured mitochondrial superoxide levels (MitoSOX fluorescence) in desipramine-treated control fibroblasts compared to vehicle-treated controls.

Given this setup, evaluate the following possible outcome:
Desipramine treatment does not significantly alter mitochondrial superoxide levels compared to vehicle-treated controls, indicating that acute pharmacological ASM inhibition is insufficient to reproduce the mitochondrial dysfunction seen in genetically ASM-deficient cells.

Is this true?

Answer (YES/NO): NO